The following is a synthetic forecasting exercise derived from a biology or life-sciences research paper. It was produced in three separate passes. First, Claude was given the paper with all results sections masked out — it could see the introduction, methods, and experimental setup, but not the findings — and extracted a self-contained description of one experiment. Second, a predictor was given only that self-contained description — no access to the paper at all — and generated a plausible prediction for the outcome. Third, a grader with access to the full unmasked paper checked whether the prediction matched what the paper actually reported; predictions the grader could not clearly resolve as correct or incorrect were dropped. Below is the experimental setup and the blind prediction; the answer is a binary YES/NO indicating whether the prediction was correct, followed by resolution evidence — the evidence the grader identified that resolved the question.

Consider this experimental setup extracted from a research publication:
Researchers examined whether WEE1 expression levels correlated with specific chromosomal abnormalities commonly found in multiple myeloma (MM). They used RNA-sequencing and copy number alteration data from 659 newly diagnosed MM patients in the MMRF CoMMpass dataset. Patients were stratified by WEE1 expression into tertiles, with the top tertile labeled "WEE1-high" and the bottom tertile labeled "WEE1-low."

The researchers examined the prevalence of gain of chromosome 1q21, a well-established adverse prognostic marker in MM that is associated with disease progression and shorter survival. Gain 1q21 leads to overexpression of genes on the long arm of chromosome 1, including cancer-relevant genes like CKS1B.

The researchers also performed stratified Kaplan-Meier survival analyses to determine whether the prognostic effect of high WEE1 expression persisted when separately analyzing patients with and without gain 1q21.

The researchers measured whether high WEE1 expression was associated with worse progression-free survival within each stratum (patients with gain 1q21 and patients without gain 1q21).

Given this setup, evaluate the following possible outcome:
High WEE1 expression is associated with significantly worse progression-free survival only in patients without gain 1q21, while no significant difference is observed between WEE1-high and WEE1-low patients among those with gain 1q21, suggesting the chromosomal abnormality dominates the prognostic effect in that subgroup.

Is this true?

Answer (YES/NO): NO